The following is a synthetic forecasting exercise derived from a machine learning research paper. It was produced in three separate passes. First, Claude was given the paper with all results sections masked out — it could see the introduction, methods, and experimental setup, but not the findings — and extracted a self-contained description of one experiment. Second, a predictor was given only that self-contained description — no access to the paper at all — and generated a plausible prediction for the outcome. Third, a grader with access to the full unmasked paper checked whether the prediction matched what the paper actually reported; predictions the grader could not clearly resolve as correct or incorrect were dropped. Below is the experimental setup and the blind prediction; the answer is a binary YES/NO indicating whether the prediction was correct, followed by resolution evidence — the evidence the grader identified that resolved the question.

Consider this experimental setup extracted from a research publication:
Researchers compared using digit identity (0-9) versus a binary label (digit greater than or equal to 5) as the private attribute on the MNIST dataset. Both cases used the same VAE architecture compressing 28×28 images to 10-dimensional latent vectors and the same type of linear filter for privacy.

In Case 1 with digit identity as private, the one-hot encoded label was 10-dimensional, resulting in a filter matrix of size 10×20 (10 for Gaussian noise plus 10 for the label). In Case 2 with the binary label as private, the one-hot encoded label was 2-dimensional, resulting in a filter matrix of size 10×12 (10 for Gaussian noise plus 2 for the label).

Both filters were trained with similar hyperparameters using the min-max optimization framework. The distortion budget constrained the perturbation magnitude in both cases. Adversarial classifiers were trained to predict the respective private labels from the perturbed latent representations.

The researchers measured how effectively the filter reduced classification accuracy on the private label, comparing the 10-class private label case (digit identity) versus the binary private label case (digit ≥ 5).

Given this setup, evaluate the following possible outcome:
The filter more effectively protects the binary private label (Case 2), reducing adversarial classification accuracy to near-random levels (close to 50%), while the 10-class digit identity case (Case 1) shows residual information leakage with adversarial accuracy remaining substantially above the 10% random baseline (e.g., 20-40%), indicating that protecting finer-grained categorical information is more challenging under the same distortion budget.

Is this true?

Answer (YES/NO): NO